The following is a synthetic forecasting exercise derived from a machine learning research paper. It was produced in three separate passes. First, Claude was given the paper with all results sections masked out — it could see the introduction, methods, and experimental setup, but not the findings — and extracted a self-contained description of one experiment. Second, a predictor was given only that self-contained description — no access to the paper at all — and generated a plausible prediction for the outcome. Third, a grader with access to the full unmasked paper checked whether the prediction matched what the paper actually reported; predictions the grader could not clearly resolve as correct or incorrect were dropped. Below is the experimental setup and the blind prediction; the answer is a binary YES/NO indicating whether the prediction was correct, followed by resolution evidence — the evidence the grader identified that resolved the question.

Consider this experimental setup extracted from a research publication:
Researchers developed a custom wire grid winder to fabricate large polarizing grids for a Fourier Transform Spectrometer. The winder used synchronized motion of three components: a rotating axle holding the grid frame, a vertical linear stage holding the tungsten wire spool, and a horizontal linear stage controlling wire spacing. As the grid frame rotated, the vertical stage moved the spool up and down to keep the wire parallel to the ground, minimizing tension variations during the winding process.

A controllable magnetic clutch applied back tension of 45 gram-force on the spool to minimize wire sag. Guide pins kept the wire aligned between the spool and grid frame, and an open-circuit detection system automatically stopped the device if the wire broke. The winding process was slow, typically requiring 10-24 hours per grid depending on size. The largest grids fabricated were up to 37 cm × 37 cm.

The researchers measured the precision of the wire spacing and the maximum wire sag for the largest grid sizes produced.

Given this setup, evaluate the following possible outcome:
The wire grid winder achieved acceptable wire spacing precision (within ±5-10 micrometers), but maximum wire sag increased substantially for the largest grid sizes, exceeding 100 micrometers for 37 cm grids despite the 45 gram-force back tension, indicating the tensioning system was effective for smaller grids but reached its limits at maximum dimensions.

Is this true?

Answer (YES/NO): NO